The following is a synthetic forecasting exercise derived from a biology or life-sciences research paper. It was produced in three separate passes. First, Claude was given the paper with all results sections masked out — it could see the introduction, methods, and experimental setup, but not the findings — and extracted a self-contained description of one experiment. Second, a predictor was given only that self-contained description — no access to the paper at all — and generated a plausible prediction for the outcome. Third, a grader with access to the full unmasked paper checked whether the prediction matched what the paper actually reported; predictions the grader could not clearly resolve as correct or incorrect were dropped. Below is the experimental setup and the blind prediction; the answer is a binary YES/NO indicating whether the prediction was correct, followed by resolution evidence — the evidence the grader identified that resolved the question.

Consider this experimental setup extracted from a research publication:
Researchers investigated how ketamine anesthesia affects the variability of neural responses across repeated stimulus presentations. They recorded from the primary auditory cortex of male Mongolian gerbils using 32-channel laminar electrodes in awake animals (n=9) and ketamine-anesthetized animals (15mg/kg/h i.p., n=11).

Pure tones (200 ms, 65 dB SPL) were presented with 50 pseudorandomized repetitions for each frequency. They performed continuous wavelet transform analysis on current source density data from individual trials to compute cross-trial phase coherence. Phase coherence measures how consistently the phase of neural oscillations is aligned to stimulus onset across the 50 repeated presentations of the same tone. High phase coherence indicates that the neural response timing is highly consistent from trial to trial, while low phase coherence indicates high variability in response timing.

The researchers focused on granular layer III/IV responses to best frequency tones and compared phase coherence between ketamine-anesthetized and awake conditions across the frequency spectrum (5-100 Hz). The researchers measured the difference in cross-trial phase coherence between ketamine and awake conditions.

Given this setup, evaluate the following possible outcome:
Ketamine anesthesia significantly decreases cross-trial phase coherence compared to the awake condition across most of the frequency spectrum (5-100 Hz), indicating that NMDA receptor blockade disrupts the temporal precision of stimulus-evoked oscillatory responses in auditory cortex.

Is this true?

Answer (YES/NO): NO